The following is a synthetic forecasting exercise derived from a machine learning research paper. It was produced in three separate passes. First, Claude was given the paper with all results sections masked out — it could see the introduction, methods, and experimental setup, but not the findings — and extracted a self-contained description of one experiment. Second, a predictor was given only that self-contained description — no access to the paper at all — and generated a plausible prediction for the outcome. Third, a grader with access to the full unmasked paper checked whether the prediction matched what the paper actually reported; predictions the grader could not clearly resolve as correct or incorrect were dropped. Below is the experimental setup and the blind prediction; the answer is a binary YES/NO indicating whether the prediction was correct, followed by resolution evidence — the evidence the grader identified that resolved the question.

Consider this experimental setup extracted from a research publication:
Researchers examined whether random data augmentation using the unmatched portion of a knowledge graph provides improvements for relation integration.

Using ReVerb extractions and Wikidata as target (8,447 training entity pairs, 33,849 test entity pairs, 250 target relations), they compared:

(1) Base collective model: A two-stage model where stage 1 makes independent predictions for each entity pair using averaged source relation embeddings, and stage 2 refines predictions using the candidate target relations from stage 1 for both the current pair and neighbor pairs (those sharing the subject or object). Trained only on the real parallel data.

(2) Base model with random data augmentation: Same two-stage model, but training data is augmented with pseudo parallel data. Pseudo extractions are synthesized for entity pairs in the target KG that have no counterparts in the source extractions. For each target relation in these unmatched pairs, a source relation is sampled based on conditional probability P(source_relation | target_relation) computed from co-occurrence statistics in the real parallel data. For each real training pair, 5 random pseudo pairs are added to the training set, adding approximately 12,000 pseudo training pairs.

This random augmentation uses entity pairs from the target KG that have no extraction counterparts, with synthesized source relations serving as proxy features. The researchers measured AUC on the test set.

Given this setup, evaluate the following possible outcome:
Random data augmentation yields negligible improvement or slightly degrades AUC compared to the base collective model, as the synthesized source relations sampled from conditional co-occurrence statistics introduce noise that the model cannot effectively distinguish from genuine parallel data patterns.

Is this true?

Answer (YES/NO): NO